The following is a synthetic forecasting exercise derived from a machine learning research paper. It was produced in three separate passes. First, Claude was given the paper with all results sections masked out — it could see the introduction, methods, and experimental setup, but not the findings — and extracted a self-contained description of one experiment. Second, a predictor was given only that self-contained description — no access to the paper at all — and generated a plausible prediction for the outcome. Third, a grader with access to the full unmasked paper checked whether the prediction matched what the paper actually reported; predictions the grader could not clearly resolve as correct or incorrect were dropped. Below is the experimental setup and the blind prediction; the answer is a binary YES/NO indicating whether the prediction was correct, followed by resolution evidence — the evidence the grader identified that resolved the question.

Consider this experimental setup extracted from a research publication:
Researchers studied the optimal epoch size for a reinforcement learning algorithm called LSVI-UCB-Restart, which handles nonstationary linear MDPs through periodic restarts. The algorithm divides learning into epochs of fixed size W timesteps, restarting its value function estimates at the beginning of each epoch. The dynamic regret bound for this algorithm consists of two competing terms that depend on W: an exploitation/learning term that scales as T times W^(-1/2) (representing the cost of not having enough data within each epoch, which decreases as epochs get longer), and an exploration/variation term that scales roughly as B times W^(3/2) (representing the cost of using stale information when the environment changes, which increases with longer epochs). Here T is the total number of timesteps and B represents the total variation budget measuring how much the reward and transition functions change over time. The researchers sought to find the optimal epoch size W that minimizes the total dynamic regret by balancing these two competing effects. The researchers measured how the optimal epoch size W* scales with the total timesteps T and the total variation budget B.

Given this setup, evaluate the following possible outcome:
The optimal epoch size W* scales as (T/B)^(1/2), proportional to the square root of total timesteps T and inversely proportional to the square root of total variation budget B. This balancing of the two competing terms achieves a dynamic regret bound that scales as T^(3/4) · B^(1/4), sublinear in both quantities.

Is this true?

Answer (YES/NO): YES